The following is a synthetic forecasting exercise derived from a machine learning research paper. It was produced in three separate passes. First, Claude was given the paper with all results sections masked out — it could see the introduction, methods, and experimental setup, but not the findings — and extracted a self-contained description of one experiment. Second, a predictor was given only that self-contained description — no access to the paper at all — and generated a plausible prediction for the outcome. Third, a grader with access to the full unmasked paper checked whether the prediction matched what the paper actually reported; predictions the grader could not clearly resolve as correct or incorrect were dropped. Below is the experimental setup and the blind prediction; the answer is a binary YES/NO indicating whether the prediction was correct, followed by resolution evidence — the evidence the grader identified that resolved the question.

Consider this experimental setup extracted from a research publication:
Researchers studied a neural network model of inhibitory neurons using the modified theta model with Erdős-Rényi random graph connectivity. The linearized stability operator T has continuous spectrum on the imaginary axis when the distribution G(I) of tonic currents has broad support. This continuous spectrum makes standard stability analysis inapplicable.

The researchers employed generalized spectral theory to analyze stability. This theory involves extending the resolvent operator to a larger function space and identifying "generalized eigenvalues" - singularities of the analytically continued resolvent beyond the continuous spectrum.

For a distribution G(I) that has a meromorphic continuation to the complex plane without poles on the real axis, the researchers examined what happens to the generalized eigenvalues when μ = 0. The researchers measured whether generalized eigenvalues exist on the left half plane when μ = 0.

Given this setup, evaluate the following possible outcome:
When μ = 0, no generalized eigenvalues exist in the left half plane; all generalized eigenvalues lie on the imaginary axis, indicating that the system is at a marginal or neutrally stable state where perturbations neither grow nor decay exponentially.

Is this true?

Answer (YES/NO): NO